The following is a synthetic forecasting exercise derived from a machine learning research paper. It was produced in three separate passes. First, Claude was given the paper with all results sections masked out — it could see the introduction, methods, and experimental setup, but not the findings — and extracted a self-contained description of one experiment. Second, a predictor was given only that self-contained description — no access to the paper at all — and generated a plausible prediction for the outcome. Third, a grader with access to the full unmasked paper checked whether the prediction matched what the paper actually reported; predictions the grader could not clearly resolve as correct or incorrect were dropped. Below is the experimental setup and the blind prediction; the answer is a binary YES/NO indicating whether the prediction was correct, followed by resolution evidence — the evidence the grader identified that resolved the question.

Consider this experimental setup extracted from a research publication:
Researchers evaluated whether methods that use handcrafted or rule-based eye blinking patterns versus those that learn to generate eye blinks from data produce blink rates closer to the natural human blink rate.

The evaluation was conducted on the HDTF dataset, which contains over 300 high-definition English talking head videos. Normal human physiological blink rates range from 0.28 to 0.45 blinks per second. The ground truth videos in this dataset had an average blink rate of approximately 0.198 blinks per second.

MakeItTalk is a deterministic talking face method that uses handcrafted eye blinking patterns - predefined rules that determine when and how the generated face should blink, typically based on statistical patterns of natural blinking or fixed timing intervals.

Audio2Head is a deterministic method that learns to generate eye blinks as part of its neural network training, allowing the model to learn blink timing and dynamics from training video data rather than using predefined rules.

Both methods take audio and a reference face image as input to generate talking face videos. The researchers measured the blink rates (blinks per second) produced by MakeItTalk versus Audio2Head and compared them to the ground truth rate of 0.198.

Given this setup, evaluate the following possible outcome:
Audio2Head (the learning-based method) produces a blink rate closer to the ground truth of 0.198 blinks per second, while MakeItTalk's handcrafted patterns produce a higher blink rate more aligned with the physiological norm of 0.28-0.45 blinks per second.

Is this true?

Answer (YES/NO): NO